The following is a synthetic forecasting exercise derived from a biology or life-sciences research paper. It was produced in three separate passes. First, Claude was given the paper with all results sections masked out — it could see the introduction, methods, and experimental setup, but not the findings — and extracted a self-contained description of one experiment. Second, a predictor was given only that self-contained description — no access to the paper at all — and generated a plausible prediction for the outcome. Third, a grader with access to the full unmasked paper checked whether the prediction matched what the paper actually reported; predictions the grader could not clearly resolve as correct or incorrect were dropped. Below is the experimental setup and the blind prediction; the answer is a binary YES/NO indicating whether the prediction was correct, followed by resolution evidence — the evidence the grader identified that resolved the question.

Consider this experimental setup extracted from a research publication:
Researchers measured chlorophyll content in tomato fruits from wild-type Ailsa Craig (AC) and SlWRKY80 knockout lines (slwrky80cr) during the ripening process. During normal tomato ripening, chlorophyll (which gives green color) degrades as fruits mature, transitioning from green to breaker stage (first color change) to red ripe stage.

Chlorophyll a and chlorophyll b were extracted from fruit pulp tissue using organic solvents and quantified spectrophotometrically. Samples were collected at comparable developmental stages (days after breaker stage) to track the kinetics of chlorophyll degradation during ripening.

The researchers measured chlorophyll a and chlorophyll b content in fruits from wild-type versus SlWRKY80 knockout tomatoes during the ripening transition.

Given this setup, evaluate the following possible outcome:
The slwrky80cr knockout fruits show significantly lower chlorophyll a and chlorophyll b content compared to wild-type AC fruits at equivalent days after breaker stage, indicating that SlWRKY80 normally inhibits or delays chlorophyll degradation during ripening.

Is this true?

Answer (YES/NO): NO